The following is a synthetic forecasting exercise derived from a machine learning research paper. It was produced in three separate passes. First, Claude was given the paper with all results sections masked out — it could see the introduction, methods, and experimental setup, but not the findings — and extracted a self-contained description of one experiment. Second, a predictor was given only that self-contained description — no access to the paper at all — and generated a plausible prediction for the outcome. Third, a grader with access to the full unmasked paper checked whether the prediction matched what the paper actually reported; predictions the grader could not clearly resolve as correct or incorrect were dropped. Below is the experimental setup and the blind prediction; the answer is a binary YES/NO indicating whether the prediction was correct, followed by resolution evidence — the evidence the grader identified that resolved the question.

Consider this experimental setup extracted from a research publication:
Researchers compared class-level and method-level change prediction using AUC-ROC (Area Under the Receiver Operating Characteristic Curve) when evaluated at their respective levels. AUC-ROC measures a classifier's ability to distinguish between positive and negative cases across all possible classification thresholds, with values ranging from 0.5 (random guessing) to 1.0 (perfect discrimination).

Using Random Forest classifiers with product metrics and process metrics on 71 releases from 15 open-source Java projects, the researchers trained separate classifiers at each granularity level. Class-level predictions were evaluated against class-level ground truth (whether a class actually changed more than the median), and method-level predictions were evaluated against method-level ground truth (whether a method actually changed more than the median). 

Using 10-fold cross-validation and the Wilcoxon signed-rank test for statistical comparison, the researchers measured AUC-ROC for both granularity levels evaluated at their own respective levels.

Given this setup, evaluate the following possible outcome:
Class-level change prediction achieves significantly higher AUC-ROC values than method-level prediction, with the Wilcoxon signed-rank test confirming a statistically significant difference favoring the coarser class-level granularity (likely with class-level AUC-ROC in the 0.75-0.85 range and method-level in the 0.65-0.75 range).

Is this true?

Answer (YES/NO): NO